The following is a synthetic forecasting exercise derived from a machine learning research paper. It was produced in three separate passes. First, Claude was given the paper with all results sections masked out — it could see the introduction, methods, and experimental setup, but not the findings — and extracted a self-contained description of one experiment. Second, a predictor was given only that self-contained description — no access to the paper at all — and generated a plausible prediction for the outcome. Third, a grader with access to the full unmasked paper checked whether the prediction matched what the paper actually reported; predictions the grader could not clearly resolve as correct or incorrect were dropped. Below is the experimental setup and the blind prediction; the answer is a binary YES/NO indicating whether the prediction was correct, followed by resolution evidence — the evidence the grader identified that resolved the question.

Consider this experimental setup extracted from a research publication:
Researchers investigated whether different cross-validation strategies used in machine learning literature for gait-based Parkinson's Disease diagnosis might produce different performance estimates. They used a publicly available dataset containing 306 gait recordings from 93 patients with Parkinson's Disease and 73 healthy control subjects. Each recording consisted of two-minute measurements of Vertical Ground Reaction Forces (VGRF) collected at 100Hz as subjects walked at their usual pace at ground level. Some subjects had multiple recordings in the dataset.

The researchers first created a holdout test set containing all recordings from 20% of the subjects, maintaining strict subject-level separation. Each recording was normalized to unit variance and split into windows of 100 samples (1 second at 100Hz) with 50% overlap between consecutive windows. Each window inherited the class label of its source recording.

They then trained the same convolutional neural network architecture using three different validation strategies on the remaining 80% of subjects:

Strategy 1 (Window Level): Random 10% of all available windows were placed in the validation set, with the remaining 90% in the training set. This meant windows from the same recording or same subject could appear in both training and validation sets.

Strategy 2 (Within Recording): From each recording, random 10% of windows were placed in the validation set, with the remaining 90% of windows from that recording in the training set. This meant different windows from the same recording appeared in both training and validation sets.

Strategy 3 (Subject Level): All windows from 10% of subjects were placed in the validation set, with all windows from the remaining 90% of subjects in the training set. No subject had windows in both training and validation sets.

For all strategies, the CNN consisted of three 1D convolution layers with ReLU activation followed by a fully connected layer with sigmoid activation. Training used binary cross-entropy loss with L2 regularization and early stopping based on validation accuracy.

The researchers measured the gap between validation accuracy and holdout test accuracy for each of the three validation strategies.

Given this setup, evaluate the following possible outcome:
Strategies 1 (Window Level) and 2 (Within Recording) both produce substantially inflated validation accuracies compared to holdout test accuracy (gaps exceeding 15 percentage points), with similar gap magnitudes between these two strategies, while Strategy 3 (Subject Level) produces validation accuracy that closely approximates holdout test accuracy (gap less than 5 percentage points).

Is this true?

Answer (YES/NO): YES